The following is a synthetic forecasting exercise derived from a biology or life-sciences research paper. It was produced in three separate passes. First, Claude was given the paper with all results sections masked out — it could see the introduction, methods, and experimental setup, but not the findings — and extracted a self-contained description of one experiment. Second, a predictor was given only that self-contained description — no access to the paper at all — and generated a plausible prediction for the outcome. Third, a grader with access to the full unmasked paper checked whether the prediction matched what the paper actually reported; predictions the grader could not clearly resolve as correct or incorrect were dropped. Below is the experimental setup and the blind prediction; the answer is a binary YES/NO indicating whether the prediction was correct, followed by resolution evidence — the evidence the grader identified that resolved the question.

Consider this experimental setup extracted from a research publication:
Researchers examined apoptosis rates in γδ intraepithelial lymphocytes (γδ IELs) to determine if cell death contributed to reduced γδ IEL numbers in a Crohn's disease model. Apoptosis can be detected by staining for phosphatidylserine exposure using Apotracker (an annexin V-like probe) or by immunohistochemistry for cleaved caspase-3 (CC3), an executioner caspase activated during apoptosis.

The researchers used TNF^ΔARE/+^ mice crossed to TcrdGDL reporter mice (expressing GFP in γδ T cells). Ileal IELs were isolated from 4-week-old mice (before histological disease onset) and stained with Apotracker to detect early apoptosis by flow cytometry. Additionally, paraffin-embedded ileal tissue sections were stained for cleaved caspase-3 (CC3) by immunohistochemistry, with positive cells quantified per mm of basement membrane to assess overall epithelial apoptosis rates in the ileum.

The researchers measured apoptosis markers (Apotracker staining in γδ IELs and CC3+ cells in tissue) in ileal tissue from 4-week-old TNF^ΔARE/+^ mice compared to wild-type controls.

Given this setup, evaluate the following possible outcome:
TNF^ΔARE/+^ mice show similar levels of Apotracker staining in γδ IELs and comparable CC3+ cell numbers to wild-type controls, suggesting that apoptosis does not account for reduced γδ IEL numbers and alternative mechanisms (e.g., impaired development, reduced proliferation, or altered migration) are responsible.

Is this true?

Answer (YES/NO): NO